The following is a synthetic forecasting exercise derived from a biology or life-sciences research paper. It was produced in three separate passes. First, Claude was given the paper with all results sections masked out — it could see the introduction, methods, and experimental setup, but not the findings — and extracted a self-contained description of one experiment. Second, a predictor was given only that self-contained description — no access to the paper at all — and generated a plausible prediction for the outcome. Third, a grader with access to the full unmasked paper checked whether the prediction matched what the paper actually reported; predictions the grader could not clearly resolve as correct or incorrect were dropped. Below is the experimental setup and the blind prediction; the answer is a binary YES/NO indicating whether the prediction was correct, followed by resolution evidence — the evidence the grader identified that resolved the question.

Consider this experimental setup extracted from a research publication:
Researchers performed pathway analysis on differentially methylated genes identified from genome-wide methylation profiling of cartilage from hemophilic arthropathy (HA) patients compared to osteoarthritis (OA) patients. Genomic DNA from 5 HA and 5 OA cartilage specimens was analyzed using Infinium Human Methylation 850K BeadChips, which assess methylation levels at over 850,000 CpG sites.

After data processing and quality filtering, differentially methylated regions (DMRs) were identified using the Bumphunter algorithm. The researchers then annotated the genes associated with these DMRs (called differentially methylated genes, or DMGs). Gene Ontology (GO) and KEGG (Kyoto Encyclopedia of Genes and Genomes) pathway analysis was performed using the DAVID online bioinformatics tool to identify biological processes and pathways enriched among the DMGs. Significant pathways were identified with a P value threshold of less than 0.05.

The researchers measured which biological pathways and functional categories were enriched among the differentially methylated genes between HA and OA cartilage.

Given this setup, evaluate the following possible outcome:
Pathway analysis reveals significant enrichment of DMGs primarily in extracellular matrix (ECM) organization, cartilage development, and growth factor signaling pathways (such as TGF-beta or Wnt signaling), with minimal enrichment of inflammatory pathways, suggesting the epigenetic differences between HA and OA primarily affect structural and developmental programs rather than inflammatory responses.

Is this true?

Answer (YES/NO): NO